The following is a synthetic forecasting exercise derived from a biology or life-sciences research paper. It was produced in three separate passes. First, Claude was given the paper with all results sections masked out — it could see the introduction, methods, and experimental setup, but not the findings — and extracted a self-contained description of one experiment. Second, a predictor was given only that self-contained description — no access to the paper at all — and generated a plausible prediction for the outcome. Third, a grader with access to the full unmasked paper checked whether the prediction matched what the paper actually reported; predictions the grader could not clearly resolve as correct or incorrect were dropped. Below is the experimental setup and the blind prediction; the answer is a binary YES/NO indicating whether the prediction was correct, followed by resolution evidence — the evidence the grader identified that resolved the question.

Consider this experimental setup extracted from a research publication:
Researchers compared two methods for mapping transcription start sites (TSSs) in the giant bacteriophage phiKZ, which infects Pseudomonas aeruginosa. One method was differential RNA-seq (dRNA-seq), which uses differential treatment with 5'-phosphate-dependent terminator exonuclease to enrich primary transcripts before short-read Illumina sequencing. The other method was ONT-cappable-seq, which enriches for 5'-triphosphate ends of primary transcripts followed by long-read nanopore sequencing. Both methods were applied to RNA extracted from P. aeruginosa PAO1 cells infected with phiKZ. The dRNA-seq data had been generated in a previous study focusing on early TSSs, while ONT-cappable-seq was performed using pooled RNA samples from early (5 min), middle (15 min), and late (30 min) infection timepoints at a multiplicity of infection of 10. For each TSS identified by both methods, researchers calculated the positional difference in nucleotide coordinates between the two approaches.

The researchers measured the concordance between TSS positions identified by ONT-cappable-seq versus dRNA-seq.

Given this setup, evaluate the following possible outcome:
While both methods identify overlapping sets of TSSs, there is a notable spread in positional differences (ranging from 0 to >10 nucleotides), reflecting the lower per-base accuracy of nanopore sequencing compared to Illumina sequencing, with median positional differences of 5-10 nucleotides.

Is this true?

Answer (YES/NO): NO